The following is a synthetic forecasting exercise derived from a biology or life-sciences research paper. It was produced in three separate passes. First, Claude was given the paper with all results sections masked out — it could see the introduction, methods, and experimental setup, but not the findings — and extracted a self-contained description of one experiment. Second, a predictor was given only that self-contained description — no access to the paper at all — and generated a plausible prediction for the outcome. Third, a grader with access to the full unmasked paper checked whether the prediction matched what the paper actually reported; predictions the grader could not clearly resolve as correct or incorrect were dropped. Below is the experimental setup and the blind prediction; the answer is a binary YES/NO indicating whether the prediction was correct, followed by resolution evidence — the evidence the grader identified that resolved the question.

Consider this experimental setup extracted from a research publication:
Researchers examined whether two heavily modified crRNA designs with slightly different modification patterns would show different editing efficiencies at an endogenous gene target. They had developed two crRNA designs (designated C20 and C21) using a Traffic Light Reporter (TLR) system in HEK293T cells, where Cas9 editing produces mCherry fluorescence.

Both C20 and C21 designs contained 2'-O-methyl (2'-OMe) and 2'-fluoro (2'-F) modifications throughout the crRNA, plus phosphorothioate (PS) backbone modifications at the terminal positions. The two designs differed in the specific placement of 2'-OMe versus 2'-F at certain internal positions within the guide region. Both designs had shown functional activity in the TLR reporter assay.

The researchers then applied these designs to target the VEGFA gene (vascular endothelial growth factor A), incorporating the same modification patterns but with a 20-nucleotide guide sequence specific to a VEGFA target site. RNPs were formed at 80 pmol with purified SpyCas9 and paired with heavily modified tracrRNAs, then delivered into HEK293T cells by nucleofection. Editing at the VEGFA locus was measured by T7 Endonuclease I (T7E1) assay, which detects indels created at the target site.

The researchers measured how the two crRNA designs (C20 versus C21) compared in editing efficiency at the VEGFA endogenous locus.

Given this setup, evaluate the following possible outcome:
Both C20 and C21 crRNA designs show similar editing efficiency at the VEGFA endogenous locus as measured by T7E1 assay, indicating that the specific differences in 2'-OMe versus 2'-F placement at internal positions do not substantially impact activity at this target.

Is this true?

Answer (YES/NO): NO